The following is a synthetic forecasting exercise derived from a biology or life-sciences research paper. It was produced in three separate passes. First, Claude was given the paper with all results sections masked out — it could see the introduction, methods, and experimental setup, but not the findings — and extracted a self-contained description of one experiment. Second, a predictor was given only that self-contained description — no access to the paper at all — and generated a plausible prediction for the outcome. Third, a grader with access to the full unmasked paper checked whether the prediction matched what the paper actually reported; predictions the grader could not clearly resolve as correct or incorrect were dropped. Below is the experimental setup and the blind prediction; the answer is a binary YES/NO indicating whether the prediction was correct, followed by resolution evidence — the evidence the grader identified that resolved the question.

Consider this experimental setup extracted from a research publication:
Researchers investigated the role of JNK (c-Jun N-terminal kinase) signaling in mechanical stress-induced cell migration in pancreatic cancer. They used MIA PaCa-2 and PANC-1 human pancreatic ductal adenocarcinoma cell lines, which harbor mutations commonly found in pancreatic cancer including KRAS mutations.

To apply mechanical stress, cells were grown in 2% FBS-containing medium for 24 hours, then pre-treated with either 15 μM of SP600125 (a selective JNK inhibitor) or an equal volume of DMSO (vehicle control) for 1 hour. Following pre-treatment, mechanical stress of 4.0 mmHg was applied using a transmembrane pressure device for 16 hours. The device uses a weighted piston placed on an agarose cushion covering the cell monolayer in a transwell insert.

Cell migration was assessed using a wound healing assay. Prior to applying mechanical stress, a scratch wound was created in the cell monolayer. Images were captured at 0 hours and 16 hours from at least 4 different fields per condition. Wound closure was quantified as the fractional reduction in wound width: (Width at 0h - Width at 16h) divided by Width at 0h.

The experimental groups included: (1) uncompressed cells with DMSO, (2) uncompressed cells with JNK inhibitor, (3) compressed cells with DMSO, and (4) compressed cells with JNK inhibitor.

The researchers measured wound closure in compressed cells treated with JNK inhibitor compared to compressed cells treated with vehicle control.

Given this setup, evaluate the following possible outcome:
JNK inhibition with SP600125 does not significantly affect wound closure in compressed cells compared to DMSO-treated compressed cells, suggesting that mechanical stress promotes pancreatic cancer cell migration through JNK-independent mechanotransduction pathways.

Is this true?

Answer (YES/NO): NO